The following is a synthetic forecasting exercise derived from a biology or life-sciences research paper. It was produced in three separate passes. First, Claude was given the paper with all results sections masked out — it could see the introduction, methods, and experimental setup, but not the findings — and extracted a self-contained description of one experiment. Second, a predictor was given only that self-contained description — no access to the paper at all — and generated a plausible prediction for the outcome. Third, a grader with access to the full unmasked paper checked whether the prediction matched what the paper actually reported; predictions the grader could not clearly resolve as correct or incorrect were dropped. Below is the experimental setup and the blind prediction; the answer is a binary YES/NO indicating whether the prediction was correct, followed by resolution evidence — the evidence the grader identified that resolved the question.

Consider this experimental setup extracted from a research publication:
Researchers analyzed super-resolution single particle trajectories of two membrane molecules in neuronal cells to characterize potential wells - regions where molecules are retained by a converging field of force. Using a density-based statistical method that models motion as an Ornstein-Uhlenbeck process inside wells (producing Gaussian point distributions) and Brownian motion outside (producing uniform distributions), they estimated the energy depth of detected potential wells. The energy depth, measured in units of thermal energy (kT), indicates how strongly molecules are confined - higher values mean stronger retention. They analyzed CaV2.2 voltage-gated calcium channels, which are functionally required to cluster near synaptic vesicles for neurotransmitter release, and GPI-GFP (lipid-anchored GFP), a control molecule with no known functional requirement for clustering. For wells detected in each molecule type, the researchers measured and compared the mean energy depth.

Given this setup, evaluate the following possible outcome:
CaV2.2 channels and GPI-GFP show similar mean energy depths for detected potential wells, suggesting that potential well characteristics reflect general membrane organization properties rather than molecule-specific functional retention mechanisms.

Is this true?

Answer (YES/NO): YES